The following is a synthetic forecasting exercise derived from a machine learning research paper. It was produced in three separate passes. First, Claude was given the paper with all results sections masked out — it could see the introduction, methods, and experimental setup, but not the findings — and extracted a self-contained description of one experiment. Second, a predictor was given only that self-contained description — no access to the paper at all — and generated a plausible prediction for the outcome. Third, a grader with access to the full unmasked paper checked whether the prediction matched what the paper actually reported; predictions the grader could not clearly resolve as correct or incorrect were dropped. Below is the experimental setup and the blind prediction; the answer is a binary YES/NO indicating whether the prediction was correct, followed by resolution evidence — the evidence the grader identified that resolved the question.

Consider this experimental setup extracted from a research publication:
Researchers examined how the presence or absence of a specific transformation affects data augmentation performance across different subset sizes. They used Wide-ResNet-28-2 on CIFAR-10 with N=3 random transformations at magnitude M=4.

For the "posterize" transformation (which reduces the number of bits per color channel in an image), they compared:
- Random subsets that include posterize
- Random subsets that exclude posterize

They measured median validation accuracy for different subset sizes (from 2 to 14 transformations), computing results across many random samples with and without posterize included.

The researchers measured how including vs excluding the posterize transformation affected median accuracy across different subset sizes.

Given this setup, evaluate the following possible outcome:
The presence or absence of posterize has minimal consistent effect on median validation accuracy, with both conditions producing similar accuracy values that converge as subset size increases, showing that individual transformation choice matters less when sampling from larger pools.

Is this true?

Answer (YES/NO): NO